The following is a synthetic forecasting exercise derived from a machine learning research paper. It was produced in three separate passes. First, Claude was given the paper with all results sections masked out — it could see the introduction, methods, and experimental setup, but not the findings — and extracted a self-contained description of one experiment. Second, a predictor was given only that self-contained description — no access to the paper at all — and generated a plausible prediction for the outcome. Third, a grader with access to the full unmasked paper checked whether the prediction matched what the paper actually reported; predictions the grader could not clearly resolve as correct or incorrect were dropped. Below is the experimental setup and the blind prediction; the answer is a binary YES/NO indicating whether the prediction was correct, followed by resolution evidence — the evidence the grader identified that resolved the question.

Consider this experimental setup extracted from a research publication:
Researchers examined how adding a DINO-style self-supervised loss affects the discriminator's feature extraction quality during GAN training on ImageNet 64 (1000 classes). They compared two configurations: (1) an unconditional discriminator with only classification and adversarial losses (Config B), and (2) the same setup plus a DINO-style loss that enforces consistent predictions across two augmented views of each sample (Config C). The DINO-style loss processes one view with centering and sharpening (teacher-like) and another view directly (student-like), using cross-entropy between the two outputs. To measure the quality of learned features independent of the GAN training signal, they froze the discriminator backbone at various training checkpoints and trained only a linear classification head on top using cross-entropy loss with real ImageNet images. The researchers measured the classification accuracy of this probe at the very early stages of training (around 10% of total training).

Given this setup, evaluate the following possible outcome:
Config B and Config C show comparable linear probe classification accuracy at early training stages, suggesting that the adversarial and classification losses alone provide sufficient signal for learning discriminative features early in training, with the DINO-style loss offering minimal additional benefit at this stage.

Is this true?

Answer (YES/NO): NO